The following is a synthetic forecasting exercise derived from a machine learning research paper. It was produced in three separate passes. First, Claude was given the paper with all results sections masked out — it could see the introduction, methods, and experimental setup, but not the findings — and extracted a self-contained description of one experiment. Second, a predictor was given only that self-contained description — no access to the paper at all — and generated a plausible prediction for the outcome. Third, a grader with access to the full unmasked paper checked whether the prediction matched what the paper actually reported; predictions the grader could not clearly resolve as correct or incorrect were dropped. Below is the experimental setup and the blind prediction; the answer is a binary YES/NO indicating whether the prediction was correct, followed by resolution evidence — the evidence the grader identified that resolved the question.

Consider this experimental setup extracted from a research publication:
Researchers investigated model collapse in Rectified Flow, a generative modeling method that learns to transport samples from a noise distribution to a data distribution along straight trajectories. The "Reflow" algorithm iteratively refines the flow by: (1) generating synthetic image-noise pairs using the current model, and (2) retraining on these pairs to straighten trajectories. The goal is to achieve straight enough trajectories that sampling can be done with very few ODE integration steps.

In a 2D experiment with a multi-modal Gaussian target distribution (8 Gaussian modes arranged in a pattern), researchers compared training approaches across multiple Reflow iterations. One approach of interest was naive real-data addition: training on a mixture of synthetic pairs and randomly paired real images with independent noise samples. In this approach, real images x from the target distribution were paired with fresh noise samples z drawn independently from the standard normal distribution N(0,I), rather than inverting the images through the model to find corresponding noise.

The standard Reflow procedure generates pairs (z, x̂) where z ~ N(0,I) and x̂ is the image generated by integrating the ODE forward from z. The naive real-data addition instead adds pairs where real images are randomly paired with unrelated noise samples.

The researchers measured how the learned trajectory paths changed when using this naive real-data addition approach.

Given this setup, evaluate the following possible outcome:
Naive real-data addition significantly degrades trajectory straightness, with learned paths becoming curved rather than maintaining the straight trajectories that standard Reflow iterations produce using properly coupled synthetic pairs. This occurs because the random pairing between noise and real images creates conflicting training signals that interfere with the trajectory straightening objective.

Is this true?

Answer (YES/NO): YES